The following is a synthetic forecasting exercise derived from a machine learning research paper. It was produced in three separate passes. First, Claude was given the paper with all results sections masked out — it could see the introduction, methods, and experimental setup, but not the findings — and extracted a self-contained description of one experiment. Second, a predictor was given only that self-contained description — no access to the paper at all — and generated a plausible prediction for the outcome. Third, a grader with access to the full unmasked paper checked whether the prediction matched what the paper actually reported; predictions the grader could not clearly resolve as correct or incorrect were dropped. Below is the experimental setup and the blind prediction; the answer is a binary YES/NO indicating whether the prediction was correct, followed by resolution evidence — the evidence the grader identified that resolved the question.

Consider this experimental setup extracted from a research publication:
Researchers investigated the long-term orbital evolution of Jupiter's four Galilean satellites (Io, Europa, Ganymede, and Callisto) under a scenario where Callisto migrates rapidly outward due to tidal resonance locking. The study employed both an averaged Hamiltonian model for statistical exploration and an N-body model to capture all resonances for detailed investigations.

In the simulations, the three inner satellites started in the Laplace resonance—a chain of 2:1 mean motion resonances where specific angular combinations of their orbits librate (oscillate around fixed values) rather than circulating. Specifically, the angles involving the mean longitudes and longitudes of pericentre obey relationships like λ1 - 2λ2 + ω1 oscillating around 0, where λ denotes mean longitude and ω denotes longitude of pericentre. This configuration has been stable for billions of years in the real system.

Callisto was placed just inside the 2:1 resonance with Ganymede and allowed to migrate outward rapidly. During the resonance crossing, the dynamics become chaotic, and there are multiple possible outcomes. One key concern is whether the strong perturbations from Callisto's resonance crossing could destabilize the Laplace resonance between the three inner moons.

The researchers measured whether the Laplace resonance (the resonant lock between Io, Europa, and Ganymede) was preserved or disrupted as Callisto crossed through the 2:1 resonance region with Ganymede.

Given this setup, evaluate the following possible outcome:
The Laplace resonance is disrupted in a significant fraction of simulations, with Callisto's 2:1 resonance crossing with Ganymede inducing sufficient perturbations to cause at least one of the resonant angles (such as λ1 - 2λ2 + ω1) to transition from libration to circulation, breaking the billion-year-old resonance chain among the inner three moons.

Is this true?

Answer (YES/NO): NO